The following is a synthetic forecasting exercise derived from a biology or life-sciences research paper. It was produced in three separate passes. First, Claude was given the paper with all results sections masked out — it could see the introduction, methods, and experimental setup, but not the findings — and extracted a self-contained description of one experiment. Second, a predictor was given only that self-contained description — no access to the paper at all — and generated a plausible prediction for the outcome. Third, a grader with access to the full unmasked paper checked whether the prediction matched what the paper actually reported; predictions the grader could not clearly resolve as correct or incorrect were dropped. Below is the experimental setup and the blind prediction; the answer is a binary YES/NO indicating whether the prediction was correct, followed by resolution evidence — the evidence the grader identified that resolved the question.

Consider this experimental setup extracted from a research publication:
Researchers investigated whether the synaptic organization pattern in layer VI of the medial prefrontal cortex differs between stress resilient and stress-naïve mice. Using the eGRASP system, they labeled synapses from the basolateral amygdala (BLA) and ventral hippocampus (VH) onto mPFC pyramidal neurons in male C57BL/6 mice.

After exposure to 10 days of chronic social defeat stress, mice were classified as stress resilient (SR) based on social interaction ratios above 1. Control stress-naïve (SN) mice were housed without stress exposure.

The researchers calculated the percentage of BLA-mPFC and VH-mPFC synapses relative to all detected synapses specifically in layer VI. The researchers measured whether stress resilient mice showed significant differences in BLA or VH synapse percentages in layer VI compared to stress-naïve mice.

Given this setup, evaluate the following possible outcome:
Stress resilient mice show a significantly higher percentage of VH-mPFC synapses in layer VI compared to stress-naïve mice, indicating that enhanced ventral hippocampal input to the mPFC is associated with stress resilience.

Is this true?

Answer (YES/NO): NO